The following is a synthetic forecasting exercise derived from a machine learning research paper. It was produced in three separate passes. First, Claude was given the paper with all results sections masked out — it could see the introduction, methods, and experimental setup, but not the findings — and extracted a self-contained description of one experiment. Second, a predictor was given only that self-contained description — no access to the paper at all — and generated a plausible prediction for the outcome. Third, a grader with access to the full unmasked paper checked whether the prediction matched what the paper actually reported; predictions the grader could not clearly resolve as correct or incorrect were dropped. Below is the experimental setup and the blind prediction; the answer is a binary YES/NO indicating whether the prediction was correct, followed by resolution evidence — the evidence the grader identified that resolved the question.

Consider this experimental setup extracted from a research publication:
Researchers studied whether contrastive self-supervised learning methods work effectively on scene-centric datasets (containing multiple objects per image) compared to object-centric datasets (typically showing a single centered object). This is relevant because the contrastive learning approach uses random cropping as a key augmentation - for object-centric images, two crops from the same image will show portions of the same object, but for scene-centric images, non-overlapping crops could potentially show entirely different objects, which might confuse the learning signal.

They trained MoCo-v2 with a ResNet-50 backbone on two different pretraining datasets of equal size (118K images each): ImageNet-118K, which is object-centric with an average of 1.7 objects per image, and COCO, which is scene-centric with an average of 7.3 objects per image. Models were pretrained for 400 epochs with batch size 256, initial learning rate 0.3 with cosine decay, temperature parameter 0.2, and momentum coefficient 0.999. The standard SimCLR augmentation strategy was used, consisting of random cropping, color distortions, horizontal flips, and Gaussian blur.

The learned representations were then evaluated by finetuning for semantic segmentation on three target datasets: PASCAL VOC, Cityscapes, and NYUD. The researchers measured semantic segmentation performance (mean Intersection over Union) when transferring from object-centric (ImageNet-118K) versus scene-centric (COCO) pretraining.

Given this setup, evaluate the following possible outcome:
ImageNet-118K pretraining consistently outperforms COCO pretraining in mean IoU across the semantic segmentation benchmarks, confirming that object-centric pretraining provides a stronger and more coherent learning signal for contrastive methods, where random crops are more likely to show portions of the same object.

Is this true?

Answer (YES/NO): NO